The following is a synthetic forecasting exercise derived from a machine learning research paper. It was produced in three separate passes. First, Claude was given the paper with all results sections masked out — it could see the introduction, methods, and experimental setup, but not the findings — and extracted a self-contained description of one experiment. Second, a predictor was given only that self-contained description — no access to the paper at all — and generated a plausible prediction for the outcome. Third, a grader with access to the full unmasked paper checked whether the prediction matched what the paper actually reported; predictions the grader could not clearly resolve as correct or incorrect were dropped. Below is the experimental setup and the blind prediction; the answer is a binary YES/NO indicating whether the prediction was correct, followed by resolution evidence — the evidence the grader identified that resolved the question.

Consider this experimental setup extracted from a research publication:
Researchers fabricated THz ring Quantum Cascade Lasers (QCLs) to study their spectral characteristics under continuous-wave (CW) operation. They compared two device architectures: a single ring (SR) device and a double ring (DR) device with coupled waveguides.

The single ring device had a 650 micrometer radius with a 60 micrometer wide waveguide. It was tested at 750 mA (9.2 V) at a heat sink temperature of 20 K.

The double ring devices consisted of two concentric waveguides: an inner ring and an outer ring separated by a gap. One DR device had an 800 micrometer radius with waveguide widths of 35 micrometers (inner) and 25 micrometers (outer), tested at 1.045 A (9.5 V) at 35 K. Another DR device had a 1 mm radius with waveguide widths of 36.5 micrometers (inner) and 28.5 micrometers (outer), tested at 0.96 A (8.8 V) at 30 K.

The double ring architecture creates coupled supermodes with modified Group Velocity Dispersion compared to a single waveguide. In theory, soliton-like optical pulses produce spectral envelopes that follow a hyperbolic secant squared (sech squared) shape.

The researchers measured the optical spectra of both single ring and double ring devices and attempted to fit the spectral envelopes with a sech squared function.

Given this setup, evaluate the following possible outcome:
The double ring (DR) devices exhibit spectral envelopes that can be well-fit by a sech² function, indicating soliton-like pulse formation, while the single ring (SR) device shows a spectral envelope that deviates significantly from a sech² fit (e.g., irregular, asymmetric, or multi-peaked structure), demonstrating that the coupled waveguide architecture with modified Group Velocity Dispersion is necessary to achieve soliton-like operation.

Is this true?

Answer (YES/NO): YES